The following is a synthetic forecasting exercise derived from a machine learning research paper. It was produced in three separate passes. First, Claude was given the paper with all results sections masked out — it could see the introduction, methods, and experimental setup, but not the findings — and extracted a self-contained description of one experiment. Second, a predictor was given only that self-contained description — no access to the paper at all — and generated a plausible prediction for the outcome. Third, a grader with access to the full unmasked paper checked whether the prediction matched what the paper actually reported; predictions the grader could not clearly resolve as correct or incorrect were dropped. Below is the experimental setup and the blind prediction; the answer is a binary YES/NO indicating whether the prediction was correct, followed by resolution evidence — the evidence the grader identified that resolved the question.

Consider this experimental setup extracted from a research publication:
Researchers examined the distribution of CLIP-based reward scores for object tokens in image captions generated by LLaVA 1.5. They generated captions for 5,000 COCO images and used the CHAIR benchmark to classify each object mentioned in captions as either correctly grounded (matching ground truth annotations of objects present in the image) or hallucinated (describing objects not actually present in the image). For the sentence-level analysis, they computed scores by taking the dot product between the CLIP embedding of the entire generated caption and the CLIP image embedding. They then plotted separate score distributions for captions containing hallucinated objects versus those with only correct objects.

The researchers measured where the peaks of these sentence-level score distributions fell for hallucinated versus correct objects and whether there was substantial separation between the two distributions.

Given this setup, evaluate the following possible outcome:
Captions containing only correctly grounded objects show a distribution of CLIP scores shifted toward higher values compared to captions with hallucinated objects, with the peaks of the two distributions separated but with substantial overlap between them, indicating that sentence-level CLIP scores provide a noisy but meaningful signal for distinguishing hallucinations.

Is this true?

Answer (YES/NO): NO